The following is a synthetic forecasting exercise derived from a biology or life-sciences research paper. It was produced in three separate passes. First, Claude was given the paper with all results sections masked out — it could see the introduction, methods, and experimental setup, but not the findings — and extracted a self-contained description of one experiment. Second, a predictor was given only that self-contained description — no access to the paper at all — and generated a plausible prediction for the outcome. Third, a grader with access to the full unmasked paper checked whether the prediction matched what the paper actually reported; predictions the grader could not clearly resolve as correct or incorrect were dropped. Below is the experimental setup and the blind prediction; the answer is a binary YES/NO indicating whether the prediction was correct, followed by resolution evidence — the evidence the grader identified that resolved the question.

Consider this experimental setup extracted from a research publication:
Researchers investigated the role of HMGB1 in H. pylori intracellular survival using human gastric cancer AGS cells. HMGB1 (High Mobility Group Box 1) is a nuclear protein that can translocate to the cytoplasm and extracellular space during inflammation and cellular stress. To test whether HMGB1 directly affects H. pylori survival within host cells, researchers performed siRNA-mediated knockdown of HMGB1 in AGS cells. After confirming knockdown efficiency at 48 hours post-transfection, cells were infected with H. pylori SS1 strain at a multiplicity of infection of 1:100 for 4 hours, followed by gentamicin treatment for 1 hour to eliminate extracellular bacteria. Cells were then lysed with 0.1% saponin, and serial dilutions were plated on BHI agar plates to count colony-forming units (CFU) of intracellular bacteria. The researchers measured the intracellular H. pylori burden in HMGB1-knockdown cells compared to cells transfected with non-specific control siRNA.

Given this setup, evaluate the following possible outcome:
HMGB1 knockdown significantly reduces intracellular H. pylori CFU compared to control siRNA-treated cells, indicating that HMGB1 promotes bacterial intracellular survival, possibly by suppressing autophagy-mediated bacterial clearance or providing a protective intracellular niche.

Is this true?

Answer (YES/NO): YES